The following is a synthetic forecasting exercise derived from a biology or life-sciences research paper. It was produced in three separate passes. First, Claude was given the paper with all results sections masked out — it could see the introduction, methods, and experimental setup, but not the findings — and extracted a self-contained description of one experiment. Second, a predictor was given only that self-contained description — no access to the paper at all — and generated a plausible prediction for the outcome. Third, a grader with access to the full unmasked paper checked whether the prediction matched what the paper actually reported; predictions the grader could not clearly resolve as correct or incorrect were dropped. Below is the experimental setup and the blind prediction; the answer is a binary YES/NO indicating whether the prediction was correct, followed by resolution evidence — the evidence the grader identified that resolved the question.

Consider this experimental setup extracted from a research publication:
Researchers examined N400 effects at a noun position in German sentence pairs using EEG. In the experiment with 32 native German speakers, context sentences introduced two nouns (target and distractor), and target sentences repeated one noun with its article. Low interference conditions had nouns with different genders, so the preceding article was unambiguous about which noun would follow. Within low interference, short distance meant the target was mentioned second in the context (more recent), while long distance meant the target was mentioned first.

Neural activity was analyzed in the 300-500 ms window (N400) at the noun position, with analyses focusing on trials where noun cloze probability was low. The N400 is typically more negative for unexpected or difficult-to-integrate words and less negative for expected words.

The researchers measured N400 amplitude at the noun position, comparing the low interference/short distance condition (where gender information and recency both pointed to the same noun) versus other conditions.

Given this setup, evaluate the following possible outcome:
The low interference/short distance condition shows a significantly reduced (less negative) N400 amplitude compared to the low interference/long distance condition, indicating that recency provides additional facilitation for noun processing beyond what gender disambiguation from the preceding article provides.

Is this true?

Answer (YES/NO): NO